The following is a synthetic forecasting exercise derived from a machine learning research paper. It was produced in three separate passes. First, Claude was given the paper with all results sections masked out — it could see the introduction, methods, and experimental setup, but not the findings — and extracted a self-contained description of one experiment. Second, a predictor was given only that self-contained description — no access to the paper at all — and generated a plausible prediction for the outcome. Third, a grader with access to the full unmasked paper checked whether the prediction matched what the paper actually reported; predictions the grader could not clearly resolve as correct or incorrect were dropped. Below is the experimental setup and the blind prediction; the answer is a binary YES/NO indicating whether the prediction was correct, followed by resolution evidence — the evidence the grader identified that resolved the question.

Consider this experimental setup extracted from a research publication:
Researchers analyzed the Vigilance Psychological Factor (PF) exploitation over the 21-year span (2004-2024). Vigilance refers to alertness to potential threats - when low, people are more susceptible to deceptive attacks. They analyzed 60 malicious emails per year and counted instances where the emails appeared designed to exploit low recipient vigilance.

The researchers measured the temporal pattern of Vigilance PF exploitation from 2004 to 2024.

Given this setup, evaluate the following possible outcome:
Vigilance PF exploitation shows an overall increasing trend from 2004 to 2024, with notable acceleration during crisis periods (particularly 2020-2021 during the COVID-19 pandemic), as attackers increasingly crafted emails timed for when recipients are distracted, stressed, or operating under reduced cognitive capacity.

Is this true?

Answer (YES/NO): NO